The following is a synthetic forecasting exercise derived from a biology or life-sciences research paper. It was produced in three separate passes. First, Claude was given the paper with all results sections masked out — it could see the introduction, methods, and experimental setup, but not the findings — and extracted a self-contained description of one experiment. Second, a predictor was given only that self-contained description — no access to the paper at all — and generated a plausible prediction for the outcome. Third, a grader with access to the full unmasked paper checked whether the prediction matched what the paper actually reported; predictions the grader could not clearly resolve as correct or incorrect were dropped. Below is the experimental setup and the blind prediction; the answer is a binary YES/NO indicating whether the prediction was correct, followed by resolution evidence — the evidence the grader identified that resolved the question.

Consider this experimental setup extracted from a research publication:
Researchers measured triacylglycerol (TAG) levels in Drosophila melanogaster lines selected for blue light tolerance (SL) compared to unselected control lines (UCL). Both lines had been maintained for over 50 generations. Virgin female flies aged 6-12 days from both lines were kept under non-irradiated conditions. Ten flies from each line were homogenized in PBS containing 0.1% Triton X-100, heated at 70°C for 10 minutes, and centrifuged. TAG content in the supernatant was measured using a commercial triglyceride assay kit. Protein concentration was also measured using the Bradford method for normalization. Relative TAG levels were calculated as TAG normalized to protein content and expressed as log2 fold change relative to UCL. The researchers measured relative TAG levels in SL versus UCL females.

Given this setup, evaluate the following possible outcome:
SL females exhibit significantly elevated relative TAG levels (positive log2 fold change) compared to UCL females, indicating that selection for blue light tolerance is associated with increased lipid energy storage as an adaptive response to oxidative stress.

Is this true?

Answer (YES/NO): YES